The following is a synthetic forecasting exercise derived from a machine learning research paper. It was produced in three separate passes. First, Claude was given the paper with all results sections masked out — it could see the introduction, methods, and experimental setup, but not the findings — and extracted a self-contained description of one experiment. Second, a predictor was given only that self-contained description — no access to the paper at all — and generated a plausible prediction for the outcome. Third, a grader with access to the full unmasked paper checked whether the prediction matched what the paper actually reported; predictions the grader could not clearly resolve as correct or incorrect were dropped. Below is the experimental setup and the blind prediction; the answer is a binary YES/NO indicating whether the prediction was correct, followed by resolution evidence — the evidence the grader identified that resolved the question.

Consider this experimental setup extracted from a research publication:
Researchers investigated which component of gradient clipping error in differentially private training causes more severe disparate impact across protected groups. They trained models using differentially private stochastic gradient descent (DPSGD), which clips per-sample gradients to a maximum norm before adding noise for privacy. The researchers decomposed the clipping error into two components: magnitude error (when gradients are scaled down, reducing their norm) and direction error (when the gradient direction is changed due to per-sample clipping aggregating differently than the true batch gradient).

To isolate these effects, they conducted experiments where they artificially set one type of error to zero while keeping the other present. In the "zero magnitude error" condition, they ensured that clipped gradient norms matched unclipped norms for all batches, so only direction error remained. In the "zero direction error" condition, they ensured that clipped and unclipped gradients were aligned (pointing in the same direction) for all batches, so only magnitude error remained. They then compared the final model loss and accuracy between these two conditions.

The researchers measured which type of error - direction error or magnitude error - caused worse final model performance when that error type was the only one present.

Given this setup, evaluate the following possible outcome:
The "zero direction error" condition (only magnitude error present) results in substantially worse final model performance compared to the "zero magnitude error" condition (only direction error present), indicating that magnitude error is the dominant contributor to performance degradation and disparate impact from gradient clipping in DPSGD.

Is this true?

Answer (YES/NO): NO